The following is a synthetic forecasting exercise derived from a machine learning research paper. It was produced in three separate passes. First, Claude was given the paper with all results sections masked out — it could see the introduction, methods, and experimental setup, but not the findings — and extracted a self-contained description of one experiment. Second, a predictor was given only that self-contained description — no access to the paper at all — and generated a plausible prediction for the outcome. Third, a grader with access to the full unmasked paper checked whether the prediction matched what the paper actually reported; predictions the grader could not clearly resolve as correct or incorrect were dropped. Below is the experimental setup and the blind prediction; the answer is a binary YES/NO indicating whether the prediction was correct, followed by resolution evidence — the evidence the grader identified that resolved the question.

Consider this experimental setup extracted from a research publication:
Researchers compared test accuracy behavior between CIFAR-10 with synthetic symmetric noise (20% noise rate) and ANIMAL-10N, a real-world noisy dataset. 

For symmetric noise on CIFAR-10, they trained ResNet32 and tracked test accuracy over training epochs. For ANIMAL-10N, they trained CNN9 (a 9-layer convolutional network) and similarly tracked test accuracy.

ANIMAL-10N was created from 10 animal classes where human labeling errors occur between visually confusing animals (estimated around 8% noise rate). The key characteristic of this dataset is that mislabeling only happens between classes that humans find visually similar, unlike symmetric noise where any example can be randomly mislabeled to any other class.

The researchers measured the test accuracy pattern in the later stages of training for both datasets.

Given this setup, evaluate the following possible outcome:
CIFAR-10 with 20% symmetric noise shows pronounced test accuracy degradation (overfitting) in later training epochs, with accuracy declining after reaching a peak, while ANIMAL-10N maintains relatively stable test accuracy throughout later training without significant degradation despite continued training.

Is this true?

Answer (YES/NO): YES